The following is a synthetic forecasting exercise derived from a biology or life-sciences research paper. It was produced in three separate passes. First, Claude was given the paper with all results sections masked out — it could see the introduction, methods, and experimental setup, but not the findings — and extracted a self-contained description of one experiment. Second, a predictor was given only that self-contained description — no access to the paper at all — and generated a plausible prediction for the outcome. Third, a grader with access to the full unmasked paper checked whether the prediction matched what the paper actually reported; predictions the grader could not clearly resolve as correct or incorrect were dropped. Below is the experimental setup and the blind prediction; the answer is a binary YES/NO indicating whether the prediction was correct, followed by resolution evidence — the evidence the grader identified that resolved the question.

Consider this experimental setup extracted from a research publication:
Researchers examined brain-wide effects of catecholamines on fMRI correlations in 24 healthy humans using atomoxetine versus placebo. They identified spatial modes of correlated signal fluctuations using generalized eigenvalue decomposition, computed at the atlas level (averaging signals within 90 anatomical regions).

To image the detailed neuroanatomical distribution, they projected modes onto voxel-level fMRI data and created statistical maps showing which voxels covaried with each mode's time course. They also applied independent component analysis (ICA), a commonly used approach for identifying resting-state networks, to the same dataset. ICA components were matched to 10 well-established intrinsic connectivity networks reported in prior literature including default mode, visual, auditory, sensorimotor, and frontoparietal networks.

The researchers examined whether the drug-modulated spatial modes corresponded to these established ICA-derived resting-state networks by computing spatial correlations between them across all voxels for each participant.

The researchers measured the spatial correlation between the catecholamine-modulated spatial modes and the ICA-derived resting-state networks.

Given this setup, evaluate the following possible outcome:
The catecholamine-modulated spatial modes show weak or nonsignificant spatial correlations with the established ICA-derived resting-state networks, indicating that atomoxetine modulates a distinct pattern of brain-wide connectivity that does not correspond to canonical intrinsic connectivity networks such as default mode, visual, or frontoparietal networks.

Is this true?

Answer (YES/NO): NO